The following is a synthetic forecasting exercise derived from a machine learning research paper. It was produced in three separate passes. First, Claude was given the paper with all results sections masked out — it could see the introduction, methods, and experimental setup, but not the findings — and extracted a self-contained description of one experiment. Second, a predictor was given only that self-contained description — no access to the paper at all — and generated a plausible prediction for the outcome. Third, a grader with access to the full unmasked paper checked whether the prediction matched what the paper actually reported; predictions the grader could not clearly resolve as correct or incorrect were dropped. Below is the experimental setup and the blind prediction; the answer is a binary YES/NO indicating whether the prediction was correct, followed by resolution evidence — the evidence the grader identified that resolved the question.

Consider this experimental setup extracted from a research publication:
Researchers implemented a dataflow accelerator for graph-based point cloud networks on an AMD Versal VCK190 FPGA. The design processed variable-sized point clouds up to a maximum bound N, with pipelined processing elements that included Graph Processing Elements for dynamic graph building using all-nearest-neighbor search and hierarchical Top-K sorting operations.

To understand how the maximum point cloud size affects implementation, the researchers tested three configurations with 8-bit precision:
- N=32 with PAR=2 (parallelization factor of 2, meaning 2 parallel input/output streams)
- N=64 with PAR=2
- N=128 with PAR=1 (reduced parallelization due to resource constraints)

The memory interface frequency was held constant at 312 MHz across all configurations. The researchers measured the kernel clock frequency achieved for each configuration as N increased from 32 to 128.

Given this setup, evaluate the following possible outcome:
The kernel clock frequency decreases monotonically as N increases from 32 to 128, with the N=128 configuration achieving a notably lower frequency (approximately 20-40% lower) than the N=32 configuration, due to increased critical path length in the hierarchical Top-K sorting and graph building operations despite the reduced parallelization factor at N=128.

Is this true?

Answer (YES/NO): NO